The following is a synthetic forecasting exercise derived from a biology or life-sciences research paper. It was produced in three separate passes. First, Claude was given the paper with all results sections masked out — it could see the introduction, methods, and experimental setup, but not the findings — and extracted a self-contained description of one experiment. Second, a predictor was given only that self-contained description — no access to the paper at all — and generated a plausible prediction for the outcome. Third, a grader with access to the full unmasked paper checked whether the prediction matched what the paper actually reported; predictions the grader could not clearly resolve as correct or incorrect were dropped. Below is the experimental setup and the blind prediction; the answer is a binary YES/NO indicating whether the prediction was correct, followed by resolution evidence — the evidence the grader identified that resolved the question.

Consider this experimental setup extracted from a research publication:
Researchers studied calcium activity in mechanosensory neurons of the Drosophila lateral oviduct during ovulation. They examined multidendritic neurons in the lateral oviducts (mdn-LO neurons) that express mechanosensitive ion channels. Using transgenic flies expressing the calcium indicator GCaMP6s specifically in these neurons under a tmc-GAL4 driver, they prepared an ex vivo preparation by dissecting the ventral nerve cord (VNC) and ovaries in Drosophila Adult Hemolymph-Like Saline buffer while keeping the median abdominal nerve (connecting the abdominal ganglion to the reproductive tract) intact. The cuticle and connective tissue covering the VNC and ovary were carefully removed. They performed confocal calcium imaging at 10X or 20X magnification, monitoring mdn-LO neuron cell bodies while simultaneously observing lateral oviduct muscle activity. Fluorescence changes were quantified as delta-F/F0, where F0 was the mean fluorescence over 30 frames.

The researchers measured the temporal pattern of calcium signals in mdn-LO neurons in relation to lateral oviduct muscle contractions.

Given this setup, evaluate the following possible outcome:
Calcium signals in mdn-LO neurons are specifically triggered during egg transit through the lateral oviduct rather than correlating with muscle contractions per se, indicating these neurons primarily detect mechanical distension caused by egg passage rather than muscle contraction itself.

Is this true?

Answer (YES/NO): NO